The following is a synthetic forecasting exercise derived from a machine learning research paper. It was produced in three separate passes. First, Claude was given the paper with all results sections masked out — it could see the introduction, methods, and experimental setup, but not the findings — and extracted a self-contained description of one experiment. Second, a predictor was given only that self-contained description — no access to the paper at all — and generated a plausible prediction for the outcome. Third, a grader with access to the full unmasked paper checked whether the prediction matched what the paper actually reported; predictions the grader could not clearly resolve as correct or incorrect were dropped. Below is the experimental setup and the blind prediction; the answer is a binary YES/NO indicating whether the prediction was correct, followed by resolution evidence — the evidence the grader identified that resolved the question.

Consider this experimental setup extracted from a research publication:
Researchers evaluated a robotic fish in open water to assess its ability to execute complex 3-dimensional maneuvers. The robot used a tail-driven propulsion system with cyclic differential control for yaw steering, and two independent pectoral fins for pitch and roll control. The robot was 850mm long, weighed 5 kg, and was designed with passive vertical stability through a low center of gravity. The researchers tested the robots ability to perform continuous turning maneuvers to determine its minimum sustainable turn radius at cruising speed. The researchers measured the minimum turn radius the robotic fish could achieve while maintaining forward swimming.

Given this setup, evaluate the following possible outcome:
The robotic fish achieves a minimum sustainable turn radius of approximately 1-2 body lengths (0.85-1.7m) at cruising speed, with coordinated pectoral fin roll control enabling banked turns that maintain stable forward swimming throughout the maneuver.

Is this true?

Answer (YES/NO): YES